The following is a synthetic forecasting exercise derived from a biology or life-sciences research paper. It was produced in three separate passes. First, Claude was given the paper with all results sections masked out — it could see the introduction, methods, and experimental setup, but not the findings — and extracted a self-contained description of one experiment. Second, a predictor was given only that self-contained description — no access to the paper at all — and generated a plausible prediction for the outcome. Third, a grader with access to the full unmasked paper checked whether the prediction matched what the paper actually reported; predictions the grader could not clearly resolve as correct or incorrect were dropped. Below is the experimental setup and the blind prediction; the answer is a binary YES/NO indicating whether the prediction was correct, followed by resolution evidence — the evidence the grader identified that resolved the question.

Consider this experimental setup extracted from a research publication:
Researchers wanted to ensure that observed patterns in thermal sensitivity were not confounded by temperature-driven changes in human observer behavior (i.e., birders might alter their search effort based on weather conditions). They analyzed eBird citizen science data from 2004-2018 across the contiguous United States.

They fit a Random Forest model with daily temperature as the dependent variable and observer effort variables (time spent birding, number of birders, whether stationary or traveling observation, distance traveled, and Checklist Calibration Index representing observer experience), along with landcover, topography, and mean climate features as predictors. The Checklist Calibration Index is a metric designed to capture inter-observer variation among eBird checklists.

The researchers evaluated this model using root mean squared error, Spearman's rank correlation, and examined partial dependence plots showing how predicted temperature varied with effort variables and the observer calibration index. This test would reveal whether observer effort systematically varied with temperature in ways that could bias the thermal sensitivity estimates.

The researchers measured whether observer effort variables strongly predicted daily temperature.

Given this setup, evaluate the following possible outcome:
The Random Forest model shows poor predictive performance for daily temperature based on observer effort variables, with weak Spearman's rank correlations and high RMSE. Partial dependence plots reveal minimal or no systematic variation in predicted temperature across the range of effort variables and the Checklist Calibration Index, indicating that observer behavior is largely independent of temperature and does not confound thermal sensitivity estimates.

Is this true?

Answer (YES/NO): NO